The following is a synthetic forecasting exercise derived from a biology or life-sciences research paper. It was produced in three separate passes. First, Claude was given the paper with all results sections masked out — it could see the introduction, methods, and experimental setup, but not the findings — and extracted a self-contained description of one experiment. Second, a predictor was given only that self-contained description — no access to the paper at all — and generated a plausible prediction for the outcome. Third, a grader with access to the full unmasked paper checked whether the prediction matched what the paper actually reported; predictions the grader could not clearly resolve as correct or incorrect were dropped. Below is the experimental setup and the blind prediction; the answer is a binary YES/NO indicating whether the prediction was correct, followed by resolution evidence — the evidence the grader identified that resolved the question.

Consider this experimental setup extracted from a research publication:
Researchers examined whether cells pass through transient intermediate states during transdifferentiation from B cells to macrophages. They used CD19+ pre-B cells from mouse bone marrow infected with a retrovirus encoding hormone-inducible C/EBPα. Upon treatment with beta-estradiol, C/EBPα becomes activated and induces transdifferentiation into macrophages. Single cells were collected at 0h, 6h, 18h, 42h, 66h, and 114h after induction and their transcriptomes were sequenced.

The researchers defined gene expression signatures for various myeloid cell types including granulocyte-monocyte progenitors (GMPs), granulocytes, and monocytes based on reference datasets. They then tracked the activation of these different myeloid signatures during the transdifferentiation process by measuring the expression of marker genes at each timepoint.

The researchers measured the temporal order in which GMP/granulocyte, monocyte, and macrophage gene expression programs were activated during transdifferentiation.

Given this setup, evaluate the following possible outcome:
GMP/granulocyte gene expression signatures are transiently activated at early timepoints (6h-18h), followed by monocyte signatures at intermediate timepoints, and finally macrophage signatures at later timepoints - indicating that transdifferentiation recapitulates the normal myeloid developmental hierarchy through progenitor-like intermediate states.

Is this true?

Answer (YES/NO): YES